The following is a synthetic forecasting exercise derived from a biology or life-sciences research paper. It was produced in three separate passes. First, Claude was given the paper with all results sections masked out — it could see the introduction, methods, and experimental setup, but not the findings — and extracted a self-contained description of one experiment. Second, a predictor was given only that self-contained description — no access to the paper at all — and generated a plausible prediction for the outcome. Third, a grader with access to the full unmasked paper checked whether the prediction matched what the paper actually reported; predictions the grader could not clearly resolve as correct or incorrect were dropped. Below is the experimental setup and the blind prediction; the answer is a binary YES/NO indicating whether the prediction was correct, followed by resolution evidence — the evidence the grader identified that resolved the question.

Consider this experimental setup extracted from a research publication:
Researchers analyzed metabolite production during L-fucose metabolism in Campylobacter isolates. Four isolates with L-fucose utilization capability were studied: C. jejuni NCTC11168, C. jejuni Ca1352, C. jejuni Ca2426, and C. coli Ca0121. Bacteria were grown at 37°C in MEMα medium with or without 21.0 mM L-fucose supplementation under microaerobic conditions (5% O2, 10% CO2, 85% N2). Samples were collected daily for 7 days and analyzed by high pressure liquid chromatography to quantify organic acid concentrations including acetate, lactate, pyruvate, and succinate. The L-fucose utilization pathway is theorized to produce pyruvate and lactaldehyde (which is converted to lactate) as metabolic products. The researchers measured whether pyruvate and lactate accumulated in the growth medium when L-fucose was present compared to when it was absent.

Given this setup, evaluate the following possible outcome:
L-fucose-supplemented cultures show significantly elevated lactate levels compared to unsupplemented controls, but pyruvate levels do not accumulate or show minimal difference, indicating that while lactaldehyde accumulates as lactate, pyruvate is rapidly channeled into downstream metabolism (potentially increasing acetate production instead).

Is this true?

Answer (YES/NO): NO